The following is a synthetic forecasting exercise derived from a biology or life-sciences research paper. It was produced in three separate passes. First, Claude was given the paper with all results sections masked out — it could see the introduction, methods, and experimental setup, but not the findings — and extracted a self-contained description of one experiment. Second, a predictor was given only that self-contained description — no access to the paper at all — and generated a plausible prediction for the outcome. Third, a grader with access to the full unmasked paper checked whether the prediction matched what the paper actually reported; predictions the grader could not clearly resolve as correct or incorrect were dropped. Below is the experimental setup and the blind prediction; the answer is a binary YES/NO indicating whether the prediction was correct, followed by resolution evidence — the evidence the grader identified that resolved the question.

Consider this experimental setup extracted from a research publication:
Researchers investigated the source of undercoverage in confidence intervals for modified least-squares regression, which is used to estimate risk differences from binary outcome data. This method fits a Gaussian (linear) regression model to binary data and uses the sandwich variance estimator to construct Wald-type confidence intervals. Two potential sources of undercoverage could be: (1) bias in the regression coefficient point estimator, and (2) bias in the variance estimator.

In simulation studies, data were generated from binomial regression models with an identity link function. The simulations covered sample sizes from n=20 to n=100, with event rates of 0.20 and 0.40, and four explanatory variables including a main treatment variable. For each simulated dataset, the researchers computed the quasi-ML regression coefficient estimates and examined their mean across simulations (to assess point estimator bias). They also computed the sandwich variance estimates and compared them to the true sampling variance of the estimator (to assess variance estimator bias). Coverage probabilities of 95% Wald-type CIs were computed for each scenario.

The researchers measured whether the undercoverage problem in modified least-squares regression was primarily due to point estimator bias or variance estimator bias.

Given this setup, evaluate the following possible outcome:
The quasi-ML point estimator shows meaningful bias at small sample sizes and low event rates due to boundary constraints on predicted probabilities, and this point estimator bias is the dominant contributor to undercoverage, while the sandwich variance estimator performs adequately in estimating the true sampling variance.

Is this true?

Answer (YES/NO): NO